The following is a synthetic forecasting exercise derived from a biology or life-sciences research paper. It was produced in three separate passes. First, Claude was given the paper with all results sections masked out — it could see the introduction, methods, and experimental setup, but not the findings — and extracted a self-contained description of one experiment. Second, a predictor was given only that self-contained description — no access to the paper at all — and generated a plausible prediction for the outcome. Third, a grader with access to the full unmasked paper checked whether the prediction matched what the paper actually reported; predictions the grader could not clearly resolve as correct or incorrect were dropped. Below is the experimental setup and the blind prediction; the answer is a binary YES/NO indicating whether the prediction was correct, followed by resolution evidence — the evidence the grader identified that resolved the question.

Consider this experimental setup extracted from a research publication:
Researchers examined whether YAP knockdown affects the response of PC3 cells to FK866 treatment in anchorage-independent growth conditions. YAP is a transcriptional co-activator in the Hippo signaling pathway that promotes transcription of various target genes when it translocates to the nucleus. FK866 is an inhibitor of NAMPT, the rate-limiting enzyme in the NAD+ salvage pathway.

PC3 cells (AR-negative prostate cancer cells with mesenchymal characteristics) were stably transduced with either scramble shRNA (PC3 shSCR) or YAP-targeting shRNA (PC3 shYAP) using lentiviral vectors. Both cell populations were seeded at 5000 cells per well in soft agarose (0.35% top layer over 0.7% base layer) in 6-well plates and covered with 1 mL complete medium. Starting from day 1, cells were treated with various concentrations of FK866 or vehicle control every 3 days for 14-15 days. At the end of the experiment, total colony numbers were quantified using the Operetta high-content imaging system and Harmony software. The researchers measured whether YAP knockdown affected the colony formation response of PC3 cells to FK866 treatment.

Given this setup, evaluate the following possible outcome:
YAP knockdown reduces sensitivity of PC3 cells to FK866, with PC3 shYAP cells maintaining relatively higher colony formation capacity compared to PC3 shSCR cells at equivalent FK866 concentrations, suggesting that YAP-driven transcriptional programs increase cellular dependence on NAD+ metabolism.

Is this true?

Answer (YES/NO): YES